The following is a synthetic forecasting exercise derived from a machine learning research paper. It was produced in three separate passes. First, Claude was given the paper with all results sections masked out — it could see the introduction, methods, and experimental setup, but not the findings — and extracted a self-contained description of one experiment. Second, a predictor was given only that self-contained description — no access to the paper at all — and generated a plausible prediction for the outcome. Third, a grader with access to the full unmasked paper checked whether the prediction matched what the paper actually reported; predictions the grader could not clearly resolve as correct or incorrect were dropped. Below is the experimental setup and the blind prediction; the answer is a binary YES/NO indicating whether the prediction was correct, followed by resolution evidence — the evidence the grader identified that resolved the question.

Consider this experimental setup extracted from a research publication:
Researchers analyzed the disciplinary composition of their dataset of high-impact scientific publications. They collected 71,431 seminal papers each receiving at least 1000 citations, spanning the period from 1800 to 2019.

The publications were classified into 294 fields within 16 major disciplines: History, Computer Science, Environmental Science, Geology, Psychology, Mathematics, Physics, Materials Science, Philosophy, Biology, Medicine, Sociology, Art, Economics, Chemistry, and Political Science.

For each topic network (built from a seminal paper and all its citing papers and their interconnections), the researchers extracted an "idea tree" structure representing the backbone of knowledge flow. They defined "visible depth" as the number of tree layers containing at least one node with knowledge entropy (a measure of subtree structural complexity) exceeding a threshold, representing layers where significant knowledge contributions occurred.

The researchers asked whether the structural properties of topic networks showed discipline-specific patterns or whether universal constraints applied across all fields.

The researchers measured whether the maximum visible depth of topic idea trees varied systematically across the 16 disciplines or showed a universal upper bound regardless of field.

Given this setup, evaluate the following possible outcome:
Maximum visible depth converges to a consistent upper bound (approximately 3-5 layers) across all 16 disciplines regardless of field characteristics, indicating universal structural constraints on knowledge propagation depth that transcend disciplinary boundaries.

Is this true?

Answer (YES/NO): NO